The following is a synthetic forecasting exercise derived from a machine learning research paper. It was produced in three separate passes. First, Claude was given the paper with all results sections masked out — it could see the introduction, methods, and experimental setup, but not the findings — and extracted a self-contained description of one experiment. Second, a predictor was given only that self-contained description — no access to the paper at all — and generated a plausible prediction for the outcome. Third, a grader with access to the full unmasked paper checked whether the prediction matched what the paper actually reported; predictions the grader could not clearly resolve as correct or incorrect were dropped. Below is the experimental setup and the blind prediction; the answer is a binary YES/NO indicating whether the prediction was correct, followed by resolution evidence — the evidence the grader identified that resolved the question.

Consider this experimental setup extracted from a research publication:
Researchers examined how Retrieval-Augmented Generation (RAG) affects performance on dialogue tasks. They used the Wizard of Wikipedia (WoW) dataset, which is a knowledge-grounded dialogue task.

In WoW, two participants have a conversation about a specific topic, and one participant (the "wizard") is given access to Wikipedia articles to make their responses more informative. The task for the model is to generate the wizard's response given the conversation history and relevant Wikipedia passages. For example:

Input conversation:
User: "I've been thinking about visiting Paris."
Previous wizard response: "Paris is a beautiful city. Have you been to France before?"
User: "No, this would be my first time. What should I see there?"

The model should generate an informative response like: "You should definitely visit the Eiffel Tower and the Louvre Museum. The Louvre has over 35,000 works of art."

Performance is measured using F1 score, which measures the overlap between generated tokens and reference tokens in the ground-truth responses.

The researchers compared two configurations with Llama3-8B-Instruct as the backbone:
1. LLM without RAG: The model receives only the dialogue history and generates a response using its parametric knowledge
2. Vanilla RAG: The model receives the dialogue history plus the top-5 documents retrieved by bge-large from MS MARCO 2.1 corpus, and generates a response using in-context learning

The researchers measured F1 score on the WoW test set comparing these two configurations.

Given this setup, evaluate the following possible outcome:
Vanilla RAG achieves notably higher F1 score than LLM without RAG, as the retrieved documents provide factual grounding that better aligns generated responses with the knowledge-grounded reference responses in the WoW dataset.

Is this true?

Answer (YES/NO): NO